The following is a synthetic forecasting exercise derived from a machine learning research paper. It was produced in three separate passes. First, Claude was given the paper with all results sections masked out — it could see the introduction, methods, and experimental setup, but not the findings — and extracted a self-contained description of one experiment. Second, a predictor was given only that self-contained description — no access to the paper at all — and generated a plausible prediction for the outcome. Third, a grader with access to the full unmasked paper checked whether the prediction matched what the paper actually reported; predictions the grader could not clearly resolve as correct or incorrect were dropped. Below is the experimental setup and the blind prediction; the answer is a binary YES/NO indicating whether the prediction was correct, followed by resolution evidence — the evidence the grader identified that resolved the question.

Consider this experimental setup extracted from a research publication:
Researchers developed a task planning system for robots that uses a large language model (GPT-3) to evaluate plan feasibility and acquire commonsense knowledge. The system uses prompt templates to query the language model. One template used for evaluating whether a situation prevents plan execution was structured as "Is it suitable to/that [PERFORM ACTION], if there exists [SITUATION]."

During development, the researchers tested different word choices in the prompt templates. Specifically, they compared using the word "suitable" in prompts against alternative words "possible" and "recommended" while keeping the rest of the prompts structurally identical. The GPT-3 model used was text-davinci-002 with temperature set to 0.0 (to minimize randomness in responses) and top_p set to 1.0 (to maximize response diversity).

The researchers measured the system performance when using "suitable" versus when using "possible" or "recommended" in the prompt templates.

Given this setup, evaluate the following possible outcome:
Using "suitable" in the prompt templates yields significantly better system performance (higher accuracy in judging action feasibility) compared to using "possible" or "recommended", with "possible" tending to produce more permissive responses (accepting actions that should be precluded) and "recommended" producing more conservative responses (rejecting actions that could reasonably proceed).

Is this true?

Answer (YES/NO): NO